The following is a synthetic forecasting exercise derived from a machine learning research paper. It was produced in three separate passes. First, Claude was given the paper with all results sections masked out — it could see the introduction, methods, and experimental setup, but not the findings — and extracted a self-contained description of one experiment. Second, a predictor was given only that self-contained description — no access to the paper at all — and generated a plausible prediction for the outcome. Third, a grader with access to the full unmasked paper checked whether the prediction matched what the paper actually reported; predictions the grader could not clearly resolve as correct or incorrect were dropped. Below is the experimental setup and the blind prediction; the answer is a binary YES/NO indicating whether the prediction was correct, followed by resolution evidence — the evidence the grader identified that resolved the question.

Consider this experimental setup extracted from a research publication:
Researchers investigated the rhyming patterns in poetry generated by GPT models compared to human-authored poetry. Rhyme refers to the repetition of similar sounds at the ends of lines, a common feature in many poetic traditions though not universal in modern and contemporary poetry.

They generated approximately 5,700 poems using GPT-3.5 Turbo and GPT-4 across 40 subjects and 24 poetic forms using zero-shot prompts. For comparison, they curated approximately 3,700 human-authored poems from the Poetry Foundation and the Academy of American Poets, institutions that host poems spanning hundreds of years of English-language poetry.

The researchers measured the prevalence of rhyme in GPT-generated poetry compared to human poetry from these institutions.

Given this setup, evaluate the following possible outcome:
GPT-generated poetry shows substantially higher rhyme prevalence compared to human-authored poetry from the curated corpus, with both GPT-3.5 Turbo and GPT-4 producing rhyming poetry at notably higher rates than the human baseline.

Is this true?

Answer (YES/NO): YES